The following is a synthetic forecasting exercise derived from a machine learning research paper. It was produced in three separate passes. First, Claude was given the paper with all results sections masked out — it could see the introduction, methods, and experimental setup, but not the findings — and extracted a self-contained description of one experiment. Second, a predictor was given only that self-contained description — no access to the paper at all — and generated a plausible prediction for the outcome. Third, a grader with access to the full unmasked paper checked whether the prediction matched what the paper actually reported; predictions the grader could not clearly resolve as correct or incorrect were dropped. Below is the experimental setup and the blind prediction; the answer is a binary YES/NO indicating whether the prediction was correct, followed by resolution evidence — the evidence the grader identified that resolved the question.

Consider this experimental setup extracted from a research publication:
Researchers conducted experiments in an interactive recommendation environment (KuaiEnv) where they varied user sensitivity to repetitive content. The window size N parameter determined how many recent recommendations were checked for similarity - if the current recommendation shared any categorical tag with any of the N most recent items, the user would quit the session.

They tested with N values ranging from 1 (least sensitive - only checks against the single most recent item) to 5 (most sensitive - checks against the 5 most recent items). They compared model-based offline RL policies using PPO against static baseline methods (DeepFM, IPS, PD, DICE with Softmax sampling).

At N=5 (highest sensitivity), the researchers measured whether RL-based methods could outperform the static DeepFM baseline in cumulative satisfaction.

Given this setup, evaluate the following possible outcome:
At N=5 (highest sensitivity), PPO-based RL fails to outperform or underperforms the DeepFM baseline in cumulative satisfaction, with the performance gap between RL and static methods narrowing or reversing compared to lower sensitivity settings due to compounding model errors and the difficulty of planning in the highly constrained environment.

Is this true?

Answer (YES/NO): YES